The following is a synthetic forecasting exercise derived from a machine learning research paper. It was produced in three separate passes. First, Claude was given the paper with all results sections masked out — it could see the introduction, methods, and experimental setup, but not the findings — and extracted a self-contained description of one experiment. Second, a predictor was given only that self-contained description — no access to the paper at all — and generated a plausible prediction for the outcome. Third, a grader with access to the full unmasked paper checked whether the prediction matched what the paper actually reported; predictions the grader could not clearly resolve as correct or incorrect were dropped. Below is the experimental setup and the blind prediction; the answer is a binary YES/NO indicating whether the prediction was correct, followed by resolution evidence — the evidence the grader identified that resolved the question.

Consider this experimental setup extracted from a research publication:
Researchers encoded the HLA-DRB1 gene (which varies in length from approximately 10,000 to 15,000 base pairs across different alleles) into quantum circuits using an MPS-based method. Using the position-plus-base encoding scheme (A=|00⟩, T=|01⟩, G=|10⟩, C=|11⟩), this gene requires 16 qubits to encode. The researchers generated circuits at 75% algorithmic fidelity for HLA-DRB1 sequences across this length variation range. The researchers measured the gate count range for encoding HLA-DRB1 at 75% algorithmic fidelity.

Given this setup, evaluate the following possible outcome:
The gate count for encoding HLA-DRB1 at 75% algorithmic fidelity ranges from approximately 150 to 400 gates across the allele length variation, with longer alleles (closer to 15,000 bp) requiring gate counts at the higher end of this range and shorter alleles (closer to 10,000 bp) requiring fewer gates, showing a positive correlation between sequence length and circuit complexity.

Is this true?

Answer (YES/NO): NO